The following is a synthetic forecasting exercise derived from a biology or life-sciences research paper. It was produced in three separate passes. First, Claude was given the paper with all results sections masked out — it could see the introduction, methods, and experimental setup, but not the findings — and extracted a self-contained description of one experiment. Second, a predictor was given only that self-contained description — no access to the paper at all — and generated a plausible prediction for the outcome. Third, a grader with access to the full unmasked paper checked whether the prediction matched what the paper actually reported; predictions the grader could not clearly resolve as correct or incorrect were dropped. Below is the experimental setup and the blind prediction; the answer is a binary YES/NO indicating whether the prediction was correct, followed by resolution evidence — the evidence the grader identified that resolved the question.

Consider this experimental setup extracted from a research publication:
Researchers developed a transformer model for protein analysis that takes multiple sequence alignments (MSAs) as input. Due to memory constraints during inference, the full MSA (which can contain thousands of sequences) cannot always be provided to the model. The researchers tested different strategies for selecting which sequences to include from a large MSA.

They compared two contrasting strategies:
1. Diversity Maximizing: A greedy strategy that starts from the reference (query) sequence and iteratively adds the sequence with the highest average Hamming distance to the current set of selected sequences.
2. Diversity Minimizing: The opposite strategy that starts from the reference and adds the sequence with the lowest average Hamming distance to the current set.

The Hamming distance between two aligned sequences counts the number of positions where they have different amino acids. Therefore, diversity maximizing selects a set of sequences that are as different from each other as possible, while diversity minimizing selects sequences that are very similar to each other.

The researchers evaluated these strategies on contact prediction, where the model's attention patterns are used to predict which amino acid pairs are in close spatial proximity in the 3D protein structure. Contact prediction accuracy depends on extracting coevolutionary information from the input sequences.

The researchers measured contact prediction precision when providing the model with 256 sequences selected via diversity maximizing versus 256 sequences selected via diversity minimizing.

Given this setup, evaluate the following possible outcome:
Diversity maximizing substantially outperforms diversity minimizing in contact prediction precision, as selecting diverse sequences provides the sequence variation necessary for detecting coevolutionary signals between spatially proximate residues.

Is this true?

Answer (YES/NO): YES